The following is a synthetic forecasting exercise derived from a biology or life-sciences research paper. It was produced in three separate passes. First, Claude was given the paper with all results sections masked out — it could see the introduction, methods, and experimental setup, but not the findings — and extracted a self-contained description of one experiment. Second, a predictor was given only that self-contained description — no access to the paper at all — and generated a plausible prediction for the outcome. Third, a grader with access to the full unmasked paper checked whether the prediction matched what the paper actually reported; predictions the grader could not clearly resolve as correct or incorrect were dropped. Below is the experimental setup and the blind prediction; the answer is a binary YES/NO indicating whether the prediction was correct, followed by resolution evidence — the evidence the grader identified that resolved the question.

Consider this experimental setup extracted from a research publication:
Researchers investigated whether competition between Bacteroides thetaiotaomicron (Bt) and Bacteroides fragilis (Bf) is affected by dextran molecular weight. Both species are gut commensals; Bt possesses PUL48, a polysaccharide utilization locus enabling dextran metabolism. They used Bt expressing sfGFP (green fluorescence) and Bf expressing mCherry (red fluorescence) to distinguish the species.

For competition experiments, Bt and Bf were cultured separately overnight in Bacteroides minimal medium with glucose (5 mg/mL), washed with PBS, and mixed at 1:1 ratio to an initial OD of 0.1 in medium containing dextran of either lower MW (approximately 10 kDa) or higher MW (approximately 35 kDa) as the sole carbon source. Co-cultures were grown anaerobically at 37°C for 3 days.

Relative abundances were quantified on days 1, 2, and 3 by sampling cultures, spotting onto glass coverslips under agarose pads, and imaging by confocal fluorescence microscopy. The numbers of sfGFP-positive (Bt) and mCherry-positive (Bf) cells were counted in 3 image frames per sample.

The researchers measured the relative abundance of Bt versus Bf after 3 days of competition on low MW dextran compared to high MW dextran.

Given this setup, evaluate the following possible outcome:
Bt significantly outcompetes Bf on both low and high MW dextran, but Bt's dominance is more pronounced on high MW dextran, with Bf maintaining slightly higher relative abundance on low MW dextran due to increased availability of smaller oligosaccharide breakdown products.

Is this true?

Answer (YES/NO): NO